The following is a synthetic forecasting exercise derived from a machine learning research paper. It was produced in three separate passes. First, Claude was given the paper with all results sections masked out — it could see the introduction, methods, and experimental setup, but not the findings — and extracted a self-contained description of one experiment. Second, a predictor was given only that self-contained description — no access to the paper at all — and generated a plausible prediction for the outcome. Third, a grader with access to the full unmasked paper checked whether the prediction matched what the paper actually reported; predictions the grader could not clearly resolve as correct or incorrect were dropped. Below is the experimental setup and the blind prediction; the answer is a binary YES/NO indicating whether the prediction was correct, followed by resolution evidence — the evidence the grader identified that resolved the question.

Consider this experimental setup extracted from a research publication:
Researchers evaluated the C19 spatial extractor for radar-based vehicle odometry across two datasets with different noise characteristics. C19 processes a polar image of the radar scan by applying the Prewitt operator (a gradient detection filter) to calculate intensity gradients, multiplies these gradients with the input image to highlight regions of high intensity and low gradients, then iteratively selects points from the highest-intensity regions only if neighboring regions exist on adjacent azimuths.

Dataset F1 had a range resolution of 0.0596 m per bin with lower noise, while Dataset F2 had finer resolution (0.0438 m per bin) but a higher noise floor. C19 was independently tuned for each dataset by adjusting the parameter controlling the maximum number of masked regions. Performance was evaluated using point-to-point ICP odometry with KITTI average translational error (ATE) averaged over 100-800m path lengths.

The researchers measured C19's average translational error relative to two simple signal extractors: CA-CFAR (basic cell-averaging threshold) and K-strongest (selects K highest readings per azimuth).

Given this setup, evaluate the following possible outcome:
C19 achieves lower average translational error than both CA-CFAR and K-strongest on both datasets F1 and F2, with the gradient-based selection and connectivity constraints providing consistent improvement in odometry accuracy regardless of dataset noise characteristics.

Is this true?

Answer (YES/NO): NO